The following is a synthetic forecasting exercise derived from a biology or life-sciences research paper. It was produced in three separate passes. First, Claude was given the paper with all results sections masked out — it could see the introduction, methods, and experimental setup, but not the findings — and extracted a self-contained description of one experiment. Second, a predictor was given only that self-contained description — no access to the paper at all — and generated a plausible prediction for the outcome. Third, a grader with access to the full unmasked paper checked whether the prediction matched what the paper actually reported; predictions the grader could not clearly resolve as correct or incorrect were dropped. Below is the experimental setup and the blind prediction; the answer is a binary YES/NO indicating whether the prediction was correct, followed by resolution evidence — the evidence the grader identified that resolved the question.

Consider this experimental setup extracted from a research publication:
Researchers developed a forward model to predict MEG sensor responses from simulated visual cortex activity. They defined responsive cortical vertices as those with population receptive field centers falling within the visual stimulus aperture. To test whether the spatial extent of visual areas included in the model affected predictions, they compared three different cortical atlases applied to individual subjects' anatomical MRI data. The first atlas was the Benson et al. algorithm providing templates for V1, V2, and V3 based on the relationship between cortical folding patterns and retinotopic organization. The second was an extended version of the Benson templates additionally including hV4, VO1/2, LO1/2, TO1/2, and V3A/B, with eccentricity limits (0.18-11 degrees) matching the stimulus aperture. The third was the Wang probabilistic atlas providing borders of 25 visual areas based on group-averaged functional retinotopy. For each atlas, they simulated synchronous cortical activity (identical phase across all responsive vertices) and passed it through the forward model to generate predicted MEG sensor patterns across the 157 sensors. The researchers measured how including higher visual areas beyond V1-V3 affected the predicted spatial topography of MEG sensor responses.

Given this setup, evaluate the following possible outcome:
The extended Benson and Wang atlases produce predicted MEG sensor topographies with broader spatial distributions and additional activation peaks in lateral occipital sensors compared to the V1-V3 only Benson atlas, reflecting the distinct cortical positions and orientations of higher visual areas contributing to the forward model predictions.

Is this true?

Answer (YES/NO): NO